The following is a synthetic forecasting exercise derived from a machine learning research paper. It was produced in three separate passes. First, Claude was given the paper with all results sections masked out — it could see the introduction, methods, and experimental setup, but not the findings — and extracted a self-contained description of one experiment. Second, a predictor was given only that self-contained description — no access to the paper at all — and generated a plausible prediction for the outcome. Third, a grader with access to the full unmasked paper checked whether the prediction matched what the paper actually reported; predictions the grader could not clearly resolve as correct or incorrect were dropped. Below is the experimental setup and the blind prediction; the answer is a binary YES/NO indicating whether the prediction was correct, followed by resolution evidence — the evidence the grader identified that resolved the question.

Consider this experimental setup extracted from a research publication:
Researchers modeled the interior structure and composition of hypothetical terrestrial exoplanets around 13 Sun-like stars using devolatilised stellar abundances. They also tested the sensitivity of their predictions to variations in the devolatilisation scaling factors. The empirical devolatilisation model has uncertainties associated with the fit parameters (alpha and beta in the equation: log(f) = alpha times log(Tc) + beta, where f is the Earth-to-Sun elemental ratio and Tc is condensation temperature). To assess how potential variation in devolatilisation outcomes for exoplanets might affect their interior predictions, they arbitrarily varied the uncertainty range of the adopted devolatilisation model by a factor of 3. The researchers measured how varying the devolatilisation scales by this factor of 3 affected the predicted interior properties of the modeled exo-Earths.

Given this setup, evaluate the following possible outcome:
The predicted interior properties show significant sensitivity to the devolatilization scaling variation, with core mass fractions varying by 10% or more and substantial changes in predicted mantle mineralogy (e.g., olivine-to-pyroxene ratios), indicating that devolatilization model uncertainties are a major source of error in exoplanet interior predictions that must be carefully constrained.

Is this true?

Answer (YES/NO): NO